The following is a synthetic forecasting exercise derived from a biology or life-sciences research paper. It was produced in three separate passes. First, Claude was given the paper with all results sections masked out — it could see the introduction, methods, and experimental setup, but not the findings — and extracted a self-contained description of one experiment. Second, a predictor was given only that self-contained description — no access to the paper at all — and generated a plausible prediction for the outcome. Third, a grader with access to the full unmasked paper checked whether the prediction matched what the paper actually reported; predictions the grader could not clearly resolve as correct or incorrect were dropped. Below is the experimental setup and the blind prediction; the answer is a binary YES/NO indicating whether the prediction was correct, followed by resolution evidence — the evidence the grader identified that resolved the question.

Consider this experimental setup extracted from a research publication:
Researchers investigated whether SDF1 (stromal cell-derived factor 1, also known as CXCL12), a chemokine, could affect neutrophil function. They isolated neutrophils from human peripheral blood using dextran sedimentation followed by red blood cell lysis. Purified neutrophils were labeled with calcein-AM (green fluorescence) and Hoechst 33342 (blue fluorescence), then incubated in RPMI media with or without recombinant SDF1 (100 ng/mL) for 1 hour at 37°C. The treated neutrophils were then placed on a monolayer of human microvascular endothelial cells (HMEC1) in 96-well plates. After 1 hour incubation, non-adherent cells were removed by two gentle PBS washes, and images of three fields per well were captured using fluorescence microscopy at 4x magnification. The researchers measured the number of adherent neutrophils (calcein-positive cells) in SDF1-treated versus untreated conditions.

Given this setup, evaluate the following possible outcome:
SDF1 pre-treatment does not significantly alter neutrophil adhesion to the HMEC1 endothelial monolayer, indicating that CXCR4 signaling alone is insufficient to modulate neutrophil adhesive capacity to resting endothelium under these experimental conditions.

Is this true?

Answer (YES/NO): NO